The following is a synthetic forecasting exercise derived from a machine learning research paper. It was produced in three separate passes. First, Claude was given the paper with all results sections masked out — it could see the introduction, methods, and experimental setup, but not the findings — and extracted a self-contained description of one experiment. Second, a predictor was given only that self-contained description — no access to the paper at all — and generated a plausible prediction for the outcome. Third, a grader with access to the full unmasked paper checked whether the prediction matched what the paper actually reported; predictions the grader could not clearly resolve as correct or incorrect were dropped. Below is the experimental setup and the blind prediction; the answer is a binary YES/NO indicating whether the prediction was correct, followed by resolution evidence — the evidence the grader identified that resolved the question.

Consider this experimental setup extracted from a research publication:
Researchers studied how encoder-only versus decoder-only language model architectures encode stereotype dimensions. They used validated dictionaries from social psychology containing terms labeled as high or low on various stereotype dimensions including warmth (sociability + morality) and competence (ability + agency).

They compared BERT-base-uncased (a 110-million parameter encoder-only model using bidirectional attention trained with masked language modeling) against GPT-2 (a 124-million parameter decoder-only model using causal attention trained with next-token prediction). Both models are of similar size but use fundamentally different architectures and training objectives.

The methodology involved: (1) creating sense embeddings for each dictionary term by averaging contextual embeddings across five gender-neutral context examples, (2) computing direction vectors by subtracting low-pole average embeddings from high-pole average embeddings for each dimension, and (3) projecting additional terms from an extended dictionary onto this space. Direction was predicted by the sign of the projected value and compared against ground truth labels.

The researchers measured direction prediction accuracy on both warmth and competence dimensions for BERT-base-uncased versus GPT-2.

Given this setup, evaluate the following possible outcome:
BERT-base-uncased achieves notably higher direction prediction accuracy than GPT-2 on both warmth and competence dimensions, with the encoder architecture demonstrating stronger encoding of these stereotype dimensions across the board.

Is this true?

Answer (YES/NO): YES